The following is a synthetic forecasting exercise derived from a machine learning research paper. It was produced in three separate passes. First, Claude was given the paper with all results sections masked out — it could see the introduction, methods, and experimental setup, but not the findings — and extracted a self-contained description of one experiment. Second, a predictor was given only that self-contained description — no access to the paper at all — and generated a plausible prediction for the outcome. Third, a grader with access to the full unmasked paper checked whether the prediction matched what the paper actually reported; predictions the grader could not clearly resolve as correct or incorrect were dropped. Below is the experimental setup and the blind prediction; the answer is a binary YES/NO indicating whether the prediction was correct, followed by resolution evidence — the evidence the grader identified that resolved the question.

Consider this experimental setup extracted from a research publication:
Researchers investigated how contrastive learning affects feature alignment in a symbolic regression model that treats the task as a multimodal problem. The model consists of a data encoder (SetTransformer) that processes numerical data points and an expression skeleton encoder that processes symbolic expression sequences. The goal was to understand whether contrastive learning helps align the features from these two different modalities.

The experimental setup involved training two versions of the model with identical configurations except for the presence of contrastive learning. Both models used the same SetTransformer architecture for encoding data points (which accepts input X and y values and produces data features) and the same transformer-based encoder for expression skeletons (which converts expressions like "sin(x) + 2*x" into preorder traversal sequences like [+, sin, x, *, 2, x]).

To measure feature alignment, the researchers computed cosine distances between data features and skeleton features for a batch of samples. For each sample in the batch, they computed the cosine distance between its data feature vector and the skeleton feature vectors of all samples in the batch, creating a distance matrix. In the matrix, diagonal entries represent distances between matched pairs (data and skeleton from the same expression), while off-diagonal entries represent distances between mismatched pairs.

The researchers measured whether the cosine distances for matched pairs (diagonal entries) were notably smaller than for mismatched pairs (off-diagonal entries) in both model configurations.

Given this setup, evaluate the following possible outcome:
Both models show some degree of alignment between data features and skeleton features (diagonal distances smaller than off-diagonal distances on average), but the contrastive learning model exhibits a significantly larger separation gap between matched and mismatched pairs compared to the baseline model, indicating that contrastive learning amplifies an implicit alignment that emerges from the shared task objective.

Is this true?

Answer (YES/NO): NO